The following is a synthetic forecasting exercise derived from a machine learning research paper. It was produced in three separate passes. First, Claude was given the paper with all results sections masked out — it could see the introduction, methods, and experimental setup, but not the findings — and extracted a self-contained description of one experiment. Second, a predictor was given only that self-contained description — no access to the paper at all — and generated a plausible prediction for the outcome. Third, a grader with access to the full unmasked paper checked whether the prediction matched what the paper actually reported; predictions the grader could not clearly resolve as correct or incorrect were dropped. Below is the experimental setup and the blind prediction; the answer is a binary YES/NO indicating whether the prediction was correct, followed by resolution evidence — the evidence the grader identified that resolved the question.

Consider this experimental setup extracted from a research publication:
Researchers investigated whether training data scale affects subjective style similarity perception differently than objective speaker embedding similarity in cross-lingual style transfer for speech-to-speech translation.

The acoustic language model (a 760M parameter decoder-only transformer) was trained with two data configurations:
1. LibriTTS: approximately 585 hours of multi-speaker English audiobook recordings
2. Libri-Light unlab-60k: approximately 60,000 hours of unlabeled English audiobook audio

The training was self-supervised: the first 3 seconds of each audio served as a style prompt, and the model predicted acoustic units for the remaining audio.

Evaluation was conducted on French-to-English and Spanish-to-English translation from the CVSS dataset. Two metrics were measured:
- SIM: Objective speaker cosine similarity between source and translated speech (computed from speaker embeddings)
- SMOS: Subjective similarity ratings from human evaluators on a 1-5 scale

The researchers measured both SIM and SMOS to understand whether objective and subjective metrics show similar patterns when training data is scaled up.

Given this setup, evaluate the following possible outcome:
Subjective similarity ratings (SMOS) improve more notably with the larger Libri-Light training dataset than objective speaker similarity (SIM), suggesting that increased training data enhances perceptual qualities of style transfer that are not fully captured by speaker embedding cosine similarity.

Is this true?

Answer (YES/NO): YES